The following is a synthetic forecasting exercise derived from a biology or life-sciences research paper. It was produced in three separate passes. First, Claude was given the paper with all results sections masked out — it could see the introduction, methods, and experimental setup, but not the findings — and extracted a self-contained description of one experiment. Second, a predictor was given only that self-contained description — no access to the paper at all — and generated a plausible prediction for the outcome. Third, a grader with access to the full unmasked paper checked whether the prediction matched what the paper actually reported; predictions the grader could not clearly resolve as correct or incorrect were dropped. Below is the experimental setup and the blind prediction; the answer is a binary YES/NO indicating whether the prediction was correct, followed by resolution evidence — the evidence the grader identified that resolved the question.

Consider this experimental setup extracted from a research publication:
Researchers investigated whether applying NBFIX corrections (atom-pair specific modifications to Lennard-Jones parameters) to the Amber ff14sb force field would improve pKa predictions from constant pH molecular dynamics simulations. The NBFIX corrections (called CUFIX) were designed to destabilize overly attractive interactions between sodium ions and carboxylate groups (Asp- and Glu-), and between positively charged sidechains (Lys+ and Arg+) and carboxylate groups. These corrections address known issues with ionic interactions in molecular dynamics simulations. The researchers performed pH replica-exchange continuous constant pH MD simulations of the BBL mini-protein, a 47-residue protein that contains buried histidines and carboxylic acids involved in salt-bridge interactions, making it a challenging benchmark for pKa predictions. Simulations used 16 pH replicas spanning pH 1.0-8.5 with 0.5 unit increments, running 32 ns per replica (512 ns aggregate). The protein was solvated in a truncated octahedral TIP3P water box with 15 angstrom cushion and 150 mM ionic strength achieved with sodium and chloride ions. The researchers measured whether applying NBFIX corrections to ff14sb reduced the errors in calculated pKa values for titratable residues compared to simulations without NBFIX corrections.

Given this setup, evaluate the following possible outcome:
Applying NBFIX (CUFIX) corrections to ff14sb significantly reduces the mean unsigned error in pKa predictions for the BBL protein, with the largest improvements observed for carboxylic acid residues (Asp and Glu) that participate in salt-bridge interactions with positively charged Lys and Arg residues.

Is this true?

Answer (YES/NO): NO